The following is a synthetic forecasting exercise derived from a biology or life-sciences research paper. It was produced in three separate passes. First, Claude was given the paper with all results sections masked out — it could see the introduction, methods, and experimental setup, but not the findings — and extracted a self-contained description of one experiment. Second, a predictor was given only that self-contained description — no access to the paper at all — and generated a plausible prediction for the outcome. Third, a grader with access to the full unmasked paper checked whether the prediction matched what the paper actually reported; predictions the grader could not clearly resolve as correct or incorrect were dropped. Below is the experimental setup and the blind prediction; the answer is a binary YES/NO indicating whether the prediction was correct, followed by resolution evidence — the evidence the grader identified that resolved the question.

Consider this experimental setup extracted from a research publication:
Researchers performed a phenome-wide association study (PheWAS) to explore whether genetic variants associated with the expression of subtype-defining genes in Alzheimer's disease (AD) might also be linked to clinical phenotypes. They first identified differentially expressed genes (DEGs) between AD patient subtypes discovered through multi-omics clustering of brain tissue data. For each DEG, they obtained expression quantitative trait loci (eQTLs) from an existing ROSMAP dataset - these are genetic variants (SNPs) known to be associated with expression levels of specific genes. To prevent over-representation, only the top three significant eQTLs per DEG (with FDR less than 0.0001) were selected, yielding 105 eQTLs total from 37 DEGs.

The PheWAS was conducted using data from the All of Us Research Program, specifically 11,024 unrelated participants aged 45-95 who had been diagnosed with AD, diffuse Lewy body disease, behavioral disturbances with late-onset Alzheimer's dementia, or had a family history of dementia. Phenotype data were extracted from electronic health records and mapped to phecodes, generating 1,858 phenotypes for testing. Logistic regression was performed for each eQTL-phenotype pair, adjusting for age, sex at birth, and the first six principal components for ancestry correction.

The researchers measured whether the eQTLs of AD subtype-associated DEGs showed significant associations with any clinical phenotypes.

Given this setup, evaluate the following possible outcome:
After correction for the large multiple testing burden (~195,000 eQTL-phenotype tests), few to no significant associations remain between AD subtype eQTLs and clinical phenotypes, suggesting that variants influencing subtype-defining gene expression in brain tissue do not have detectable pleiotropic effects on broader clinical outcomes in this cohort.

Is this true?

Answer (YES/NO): YES